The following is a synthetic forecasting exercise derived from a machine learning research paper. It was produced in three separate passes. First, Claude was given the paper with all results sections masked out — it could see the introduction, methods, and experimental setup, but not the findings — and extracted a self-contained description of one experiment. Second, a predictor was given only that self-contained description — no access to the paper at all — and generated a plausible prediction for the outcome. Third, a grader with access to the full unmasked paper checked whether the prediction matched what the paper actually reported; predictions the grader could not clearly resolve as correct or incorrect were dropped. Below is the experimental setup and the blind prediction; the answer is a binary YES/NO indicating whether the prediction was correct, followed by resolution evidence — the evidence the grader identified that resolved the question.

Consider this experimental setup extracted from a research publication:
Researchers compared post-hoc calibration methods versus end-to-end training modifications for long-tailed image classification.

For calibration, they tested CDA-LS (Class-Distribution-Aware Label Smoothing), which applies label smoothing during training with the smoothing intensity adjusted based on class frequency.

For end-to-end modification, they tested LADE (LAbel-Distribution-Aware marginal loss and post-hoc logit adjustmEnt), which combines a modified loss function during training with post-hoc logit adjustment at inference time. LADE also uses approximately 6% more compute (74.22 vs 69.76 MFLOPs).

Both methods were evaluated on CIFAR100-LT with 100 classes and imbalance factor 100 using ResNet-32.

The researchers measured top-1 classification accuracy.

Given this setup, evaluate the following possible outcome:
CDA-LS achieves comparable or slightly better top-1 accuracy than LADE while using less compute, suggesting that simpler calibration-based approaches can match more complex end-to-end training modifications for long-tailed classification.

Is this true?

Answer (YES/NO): NO